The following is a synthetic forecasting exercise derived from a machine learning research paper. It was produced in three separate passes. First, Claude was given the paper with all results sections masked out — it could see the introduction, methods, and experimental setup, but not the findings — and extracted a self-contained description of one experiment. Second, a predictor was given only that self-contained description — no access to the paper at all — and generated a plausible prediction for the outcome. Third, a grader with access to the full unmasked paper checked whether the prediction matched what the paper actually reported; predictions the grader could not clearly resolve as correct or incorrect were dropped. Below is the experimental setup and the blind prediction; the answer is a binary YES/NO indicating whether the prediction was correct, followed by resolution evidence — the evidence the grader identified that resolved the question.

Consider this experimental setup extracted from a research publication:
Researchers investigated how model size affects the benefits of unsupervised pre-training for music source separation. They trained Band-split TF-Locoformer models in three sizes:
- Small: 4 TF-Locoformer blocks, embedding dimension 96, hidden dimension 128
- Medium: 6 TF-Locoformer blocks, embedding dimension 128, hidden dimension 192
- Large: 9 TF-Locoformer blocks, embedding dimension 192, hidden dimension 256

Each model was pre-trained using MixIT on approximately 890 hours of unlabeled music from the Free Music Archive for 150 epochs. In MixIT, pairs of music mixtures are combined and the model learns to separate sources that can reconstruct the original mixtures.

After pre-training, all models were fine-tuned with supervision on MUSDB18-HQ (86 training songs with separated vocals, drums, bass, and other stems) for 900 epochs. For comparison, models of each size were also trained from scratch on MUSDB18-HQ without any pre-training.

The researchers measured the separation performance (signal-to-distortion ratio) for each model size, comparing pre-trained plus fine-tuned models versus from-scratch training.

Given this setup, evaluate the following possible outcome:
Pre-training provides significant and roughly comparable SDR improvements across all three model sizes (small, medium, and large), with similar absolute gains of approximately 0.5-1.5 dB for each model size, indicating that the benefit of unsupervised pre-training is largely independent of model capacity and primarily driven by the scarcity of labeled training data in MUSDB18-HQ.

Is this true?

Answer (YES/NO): NO